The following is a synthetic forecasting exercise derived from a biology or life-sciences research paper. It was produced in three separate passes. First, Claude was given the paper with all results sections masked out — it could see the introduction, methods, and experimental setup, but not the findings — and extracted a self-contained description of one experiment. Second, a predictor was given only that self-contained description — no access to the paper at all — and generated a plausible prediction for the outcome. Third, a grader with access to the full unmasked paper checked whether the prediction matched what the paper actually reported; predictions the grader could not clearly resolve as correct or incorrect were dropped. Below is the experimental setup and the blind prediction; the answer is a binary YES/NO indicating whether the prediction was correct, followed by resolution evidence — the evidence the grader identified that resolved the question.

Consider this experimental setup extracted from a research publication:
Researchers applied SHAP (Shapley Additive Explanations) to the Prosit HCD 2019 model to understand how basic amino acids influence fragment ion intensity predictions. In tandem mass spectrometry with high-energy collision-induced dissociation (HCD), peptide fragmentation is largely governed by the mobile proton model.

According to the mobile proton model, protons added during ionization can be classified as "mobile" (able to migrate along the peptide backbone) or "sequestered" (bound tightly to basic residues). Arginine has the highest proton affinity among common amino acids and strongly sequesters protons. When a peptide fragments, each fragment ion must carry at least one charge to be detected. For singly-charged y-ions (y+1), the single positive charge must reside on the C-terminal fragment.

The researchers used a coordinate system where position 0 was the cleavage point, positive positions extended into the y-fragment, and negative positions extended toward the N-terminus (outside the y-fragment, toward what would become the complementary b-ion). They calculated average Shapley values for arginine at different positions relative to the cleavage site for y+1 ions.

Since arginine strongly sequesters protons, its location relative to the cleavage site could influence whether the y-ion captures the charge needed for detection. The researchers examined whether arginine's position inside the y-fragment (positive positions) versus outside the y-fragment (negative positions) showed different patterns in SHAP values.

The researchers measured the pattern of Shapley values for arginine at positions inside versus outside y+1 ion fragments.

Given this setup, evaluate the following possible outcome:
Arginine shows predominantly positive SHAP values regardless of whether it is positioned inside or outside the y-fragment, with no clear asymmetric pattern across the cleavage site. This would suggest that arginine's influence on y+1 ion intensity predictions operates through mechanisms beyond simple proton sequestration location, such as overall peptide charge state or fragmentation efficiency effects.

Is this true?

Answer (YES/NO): NO